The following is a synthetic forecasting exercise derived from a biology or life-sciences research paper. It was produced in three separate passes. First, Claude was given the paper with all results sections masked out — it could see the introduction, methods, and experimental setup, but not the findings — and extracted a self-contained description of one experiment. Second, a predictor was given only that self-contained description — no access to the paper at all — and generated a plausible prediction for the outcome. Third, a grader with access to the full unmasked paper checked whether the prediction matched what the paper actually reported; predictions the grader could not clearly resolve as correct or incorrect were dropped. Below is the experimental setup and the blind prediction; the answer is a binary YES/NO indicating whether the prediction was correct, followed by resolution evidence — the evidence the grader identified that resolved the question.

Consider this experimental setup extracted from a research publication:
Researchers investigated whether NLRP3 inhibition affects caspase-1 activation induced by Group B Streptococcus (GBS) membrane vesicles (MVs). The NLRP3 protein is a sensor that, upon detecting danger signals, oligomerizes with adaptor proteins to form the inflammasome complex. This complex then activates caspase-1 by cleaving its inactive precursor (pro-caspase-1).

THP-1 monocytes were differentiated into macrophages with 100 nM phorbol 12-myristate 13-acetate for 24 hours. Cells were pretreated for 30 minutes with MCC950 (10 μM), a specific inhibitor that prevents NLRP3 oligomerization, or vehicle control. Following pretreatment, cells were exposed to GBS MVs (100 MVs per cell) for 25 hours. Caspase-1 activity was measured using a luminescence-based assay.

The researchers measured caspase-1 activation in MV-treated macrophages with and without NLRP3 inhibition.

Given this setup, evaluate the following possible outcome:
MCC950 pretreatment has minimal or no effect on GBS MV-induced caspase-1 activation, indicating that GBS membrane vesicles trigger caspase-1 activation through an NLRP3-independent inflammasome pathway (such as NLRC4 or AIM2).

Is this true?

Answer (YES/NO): NO